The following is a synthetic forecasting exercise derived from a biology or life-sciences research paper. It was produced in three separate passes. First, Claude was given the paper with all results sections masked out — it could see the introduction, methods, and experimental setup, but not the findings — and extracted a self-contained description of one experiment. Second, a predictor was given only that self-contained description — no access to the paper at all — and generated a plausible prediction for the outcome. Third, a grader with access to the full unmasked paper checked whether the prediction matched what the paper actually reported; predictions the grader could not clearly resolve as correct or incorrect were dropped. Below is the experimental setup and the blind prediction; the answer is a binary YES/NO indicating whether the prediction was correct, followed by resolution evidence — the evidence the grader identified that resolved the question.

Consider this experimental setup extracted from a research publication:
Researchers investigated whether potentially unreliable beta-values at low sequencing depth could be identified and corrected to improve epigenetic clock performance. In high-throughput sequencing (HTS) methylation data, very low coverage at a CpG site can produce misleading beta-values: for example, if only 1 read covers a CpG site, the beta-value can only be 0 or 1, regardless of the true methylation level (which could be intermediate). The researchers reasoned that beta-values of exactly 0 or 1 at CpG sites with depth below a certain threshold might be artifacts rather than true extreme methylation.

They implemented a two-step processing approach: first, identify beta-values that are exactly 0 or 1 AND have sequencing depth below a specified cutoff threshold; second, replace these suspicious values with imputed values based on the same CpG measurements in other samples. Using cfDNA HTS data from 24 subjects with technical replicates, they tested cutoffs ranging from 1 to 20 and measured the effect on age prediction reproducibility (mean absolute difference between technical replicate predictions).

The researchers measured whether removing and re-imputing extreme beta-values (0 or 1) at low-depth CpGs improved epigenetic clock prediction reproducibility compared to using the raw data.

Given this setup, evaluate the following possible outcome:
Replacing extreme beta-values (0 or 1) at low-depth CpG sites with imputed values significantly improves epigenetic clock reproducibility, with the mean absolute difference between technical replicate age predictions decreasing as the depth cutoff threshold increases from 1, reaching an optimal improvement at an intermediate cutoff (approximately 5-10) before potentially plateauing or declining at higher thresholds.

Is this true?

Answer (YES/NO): NO